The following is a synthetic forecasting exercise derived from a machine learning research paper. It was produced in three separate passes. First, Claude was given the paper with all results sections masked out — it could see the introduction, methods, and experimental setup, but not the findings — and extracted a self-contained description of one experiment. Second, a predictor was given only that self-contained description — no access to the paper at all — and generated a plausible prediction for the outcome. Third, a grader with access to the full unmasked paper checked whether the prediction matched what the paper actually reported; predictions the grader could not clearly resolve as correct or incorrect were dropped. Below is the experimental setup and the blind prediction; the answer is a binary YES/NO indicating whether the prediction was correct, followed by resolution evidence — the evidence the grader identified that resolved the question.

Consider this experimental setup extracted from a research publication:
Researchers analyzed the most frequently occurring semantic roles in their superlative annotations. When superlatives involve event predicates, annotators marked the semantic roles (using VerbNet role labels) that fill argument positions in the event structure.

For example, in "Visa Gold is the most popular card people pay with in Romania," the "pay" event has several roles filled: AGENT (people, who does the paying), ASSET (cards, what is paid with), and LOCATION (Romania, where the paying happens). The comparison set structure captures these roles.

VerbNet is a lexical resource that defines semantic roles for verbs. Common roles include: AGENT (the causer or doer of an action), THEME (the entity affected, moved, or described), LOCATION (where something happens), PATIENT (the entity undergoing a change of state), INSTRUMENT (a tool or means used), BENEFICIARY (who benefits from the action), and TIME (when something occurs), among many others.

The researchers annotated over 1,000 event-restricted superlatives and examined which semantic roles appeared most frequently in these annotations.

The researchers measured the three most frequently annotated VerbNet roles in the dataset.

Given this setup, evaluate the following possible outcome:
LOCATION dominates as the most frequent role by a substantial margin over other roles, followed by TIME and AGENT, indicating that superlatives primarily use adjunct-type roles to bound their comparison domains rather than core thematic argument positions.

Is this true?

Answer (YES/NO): NO